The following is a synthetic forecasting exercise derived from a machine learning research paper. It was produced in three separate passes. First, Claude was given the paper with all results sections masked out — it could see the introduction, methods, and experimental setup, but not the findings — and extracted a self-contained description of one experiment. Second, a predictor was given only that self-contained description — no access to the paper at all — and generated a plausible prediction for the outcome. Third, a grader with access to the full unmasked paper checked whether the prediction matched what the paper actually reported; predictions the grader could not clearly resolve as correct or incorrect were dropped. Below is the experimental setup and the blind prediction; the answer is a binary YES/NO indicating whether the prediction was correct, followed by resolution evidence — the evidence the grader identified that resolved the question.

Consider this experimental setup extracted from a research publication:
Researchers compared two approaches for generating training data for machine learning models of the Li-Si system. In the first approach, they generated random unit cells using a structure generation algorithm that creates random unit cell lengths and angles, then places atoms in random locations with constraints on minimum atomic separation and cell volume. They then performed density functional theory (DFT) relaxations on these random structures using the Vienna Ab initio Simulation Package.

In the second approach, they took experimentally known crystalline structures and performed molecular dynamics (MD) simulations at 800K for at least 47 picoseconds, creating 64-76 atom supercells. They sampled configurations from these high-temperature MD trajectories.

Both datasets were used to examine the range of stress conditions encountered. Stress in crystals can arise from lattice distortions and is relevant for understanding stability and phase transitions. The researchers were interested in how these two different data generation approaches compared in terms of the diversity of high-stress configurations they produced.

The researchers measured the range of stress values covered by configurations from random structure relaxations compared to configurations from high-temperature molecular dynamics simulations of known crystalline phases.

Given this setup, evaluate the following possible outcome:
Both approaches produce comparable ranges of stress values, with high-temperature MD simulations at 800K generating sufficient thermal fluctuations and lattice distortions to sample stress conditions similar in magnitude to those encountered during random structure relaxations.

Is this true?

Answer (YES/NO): NO